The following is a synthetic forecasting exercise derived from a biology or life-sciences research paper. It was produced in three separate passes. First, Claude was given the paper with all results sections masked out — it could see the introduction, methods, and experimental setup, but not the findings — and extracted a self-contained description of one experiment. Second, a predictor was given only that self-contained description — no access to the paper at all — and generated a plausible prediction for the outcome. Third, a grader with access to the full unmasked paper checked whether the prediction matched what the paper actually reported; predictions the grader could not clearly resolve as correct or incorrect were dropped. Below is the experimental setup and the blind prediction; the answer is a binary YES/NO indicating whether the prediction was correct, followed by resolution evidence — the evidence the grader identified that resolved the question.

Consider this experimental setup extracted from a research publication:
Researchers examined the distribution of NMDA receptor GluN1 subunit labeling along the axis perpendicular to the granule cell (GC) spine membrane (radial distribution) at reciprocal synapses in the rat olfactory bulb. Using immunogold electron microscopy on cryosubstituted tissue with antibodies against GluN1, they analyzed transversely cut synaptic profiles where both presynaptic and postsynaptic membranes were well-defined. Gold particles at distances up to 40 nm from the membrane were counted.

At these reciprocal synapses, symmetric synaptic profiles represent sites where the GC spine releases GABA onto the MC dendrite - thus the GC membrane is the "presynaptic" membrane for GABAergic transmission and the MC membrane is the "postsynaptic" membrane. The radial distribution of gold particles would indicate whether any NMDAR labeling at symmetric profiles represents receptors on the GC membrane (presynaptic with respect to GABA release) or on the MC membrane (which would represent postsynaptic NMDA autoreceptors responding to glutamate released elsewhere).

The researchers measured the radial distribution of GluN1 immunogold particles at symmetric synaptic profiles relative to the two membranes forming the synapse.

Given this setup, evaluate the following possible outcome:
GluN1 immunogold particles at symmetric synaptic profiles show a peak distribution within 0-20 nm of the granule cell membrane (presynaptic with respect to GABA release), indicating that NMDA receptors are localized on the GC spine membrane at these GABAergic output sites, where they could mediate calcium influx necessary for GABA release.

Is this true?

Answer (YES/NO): YES